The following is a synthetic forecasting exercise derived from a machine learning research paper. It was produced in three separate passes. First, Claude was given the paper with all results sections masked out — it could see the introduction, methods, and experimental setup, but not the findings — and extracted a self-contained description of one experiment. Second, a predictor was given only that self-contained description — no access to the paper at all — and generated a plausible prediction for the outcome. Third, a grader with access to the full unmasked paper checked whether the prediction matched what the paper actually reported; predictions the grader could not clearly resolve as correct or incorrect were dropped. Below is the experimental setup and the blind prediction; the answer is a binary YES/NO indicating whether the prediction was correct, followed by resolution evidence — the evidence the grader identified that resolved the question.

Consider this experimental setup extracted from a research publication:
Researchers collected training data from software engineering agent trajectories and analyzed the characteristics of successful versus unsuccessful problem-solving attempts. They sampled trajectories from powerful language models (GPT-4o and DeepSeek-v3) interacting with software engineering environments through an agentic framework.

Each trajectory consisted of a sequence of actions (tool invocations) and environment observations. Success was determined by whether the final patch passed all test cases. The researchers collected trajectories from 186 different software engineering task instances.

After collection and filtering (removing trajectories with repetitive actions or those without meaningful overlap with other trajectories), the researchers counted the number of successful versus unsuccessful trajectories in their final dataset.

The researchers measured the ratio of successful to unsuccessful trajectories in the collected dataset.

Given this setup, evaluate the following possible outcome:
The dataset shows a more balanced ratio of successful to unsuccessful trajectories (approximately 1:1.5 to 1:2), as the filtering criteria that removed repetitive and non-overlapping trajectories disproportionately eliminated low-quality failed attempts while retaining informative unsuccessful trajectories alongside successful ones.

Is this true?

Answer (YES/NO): NO